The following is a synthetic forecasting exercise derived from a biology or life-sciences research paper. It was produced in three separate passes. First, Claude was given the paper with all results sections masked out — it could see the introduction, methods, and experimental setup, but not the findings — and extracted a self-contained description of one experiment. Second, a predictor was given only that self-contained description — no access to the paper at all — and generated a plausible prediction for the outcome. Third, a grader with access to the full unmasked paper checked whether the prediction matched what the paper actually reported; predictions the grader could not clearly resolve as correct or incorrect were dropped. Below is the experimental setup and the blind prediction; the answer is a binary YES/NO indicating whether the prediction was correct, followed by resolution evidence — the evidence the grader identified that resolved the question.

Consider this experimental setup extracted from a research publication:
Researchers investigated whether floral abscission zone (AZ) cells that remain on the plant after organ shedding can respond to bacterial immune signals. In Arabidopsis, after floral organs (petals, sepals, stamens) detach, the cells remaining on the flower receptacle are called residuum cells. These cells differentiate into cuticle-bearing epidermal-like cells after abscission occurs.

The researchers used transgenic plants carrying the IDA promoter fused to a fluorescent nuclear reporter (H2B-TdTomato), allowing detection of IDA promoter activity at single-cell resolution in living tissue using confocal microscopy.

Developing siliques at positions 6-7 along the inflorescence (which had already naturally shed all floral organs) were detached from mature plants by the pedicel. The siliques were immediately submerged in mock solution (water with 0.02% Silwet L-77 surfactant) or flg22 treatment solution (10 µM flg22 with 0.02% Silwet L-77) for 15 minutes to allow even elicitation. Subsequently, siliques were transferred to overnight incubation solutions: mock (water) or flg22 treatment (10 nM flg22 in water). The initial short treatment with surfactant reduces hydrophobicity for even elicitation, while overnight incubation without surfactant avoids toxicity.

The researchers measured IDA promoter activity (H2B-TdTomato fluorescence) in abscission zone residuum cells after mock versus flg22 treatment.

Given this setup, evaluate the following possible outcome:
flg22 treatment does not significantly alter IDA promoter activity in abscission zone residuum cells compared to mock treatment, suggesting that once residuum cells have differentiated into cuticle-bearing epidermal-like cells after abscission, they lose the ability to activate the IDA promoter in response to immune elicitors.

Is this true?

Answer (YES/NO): NO